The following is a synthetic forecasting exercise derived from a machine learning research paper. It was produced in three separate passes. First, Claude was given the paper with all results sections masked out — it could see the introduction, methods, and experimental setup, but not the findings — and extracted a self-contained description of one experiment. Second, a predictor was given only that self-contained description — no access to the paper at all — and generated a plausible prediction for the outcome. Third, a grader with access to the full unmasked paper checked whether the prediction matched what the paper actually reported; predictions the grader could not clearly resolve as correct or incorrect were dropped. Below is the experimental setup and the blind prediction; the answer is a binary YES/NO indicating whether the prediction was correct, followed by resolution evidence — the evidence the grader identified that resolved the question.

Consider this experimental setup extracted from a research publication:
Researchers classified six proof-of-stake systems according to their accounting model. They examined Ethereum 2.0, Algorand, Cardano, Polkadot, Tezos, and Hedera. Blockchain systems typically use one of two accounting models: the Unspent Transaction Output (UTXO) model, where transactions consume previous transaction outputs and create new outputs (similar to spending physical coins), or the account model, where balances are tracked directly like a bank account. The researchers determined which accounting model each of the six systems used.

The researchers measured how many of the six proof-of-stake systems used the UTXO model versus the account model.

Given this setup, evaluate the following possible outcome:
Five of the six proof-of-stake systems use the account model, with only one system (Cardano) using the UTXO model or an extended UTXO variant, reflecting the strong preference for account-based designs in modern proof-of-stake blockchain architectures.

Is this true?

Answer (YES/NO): YES